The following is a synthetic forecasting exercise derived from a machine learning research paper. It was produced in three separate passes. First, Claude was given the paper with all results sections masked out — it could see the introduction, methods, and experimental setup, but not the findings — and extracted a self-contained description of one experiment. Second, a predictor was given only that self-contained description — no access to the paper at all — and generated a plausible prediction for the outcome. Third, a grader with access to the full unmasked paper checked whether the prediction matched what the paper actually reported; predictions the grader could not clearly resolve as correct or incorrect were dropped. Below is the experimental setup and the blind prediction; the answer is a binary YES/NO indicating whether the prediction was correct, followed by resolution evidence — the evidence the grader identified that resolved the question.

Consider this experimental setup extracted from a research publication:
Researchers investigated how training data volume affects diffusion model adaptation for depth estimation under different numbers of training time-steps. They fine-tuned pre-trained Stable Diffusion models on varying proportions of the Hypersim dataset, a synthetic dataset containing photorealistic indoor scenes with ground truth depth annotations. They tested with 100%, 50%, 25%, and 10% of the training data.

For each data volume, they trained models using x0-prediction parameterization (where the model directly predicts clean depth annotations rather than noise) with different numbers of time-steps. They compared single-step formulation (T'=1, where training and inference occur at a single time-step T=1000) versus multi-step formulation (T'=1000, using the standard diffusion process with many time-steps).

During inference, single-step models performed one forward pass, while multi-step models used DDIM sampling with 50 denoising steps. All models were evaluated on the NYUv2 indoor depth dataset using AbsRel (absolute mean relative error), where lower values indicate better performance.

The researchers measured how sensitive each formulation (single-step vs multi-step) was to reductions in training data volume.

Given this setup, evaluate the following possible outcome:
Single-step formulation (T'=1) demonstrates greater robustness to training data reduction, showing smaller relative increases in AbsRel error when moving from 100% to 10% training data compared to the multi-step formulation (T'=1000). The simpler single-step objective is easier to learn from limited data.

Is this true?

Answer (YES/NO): YES